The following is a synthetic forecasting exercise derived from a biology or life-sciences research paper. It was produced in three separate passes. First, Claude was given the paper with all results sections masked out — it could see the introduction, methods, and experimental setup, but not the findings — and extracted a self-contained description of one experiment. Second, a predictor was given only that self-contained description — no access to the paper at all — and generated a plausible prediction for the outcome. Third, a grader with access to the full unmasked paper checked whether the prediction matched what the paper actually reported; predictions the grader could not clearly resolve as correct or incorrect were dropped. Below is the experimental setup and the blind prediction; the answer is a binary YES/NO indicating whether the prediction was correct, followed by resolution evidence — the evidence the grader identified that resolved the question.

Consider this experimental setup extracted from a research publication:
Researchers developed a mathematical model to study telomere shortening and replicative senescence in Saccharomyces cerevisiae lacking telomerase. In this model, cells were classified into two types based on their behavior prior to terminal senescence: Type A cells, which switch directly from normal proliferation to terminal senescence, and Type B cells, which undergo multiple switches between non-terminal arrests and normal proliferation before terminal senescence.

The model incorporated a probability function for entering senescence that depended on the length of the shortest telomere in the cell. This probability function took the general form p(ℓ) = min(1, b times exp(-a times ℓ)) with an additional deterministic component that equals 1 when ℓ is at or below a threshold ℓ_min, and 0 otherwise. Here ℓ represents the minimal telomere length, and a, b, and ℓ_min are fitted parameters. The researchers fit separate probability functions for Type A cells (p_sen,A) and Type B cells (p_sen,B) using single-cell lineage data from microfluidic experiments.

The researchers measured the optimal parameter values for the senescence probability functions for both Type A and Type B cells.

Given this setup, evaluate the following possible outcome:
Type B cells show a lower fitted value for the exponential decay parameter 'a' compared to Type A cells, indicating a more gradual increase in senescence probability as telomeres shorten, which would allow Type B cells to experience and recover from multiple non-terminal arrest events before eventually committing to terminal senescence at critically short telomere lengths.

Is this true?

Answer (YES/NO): NO